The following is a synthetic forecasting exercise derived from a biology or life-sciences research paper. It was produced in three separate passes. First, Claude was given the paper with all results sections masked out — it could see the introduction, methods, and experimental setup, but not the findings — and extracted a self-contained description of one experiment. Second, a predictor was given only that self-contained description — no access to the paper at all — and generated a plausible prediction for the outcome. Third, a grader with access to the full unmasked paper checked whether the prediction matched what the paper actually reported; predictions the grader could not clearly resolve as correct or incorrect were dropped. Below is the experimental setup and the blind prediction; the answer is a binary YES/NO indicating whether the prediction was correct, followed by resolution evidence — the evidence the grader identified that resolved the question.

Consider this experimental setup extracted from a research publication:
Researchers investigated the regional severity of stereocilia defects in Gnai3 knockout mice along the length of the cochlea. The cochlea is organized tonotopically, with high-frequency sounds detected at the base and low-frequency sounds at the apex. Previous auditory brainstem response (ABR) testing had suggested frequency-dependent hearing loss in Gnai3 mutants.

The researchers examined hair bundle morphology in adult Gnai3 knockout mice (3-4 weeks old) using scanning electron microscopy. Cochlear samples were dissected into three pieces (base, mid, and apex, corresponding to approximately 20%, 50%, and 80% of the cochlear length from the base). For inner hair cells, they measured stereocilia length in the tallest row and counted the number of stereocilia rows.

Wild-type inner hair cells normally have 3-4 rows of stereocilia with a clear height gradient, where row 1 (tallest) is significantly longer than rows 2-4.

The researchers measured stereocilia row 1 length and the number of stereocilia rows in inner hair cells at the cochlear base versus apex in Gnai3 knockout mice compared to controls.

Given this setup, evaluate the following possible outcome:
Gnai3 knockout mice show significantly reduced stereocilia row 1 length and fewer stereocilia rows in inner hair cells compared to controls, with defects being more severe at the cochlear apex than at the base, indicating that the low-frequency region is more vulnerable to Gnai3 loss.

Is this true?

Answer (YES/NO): NO